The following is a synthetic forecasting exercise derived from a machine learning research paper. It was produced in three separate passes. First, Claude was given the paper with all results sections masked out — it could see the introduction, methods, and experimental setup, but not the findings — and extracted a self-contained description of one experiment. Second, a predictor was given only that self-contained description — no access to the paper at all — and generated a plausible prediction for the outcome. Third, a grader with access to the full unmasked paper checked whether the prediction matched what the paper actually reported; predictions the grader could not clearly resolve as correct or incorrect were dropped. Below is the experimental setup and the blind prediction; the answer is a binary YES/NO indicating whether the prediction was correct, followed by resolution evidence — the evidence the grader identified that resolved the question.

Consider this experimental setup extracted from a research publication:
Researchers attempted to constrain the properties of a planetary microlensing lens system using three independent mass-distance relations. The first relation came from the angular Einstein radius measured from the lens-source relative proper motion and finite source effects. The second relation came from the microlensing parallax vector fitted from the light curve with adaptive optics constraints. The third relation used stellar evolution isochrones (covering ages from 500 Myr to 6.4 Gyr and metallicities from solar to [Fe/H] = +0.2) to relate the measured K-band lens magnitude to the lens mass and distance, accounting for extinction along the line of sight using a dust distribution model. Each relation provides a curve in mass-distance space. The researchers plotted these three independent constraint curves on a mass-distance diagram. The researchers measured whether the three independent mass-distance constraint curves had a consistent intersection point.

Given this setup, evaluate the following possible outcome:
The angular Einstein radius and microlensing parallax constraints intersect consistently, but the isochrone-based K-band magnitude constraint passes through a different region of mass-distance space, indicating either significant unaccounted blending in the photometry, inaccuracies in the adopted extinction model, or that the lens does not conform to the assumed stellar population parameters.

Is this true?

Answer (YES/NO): NO